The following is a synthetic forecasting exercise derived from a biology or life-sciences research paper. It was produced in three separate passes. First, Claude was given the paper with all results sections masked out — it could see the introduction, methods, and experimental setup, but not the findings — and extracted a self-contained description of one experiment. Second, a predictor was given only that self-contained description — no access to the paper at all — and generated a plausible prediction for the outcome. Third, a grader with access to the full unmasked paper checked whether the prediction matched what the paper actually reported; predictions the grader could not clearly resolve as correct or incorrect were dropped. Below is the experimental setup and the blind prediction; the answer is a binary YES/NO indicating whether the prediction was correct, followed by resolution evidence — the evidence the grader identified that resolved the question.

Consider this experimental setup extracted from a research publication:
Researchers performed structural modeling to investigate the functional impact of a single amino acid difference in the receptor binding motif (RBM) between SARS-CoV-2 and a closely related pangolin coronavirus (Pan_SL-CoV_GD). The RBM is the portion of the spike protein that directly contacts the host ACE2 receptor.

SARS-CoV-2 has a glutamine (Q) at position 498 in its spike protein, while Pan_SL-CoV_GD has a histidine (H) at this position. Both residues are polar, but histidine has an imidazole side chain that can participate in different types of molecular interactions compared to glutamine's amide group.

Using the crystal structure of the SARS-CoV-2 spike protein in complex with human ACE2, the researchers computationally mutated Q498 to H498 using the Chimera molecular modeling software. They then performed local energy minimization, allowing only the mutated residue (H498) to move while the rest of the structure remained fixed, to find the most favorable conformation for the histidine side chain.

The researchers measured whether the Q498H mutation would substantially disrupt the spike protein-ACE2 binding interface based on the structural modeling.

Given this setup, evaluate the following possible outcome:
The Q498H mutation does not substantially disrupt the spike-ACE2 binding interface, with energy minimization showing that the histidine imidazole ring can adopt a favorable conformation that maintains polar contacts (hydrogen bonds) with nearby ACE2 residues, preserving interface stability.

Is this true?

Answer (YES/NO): NO